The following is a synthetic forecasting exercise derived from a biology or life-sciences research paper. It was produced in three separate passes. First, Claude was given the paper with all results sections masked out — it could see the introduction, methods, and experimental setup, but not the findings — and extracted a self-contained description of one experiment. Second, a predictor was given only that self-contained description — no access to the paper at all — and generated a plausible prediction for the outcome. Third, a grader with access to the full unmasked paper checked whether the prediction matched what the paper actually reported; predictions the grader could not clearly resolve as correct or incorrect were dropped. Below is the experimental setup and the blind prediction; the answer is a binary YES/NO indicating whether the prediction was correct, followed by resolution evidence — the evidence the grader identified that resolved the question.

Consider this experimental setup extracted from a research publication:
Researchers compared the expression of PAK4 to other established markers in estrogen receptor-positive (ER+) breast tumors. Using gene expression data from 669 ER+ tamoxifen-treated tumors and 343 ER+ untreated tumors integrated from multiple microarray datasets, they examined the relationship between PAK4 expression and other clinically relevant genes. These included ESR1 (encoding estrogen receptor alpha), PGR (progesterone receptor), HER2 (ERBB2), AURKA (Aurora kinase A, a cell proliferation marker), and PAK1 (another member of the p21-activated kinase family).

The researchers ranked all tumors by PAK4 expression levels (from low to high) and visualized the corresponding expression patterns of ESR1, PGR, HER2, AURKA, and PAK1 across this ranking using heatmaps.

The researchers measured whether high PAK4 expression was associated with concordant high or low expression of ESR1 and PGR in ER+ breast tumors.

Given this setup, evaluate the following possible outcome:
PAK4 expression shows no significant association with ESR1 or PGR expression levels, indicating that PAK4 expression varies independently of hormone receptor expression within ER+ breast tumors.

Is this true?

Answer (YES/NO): YES